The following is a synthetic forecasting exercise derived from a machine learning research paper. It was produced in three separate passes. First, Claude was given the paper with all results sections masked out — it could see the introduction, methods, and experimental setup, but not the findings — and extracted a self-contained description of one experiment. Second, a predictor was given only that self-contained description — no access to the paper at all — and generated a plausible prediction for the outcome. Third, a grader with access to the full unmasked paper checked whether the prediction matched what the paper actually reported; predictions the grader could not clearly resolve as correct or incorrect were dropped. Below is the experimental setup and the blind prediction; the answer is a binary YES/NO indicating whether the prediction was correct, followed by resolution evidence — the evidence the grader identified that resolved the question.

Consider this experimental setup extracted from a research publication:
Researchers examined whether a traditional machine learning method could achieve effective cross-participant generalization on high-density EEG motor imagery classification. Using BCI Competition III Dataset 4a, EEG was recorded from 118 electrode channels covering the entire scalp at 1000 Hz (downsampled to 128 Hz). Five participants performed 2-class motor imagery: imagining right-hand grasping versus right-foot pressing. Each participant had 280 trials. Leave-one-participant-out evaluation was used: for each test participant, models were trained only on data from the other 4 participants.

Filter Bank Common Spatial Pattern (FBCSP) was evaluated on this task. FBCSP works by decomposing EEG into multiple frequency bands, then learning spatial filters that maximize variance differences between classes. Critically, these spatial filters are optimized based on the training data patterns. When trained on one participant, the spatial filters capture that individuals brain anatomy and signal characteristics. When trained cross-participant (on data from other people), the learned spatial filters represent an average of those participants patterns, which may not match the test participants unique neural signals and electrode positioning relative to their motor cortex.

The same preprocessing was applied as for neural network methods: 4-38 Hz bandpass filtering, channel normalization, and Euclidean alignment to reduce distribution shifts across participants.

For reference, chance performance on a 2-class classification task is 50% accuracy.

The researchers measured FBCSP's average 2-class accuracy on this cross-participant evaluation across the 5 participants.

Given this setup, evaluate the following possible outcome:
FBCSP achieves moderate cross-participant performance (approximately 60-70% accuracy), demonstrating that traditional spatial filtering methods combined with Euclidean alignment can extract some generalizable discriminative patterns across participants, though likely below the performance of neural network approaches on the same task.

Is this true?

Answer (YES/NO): NO